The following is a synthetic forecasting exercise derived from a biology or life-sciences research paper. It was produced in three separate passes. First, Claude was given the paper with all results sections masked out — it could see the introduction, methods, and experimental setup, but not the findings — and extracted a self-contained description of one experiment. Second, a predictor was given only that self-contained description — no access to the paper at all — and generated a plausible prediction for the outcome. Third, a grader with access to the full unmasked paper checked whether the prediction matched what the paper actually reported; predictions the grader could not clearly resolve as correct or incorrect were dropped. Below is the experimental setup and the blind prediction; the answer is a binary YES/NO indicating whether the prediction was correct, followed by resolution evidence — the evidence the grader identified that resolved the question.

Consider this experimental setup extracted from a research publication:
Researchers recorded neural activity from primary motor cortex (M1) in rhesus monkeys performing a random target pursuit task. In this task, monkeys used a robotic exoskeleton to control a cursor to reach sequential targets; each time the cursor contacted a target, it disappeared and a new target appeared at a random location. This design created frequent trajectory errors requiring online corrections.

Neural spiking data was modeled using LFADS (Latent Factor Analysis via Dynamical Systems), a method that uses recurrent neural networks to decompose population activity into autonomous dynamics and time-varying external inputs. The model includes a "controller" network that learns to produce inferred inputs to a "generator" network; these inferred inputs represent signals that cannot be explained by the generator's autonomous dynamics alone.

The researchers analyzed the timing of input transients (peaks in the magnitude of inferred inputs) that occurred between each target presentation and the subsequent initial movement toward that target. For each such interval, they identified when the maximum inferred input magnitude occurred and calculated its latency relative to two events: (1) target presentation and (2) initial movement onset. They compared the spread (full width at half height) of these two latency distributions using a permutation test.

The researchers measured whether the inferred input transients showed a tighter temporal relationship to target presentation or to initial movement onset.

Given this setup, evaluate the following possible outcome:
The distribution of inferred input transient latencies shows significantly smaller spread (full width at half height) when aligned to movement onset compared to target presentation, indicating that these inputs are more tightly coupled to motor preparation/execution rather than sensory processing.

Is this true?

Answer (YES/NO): NO